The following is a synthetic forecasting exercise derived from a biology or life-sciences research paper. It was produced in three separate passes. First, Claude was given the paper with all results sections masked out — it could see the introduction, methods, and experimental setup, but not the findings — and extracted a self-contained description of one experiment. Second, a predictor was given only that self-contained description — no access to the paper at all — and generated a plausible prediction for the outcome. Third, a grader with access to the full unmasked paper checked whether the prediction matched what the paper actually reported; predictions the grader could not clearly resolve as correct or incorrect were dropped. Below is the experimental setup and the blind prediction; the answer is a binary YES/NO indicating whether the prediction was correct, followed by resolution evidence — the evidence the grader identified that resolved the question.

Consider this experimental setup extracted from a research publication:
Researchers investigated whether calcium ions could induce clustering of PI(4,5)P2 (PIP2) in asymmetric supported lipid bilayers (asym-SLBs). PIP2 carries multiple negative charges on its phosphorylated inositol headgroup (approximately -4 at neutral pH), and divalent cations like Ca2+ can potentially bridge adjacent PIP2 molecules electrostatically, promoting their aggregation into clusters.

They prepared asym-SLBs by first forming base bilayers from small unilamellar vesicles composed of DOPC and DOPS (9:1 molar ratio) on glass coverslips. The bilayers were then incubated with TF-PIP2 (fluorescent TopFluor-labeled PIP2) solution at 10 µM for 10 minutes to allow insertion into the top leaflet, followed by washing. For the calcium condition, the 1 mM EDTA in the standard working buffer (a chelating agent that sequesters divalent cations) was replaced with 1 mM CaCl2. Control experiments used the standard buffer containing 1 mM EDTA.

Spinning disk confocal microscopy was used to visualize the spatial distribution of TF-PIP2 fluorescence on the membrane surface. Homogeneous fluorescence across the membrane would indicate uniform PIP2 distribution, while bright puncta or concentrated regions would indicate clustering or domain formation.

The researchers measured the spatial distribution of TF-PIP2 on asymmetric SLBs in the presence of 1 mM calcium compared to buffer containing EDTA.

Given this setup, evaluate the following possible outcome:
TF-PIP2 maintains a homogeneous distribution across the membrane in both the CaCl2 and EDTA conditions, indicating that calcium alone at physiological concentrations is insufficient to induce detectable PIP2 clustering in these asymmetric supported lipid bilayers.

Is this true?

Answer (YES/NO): NO